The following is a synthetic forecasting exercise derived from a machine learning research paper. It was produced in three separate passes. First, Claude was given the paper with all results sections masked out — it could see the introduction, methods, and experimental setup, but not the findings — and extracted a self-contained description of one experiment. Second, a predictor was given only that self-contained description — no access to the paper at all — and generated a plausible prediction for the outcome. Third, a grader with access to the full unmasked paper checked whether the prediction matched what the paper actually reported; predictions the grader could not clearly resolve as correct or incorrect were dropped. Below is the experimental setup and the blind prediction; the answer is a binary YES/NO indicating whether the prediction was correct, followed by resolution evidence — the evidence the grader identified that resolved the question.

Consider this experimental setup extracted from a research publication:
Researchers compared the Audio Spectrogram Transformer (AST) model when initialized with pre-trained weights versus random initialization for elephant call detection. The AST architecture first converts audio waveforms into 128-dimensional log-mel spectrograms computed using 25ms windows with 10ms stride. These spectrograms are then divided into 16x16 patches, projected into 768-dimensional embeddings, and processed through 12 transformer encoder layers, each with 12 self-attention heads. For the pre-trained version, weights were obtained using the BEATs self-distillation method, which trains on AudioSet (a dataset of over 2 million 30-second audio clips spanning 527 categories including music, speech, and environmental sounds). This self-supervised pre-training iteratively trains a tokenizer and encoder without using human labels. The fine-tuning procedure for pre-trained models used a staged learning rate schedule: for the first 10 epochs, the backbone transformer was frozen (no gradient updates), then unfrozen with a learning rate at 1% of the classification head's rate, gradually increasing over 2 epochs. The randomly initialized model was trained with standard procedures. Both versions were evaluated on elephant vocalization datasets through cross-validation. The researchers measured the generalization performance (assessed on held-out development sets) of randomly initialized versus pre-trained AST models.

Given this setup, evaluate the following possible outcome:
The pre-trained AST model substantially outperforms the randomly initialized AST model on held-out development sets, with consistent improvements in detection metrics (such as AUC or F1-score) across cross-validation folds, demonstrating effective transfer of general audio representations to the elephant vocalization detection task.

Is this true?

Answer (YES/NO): YES